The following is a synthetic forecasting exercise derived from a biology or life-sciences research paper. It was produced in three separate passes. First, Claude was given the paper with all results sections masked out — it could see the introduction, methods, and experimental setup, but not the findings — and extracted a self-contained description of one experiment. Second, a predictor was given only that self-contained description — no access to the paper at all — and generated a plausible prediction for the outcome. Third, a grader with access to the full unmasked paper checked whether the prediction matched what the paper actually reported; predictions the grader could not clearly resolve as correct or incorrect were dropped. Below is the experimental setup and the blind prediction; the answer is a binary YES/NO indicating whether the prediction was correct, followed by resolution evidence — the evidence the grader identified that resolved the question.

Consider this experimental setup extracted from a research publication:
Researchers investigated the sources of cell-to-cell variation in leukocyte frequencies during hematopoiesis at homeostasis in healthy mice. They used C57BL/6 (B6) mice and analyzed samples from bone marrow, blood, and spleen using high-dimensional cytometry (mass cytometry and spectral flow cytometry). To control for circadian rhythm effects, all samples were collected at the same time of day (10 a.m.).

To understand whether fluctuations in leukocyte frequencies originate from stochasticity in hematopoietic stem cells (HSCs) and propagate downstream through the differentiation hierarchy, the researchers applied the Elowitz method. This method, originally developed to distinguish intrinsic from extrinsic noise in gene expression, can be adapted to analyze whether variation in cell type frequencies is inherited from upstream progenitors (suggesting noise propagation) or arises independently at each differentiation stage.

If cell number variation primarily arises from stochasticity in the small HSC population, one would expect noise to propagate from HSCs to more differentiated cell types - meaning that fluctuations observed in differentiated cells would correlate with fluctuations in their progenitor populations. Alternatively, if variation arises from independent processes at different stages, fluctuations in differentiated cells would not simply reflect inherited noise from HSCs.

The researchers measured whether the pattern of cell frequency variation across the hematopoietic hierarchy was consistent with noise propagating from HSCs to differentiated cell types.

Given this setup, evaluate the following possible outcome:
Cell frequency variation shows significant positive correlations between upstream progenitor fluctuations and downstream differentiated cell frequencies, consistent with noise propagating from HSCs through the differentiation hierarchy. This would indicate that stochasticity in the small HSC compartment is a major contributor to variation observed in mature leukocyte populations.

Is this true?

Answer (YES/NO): NO